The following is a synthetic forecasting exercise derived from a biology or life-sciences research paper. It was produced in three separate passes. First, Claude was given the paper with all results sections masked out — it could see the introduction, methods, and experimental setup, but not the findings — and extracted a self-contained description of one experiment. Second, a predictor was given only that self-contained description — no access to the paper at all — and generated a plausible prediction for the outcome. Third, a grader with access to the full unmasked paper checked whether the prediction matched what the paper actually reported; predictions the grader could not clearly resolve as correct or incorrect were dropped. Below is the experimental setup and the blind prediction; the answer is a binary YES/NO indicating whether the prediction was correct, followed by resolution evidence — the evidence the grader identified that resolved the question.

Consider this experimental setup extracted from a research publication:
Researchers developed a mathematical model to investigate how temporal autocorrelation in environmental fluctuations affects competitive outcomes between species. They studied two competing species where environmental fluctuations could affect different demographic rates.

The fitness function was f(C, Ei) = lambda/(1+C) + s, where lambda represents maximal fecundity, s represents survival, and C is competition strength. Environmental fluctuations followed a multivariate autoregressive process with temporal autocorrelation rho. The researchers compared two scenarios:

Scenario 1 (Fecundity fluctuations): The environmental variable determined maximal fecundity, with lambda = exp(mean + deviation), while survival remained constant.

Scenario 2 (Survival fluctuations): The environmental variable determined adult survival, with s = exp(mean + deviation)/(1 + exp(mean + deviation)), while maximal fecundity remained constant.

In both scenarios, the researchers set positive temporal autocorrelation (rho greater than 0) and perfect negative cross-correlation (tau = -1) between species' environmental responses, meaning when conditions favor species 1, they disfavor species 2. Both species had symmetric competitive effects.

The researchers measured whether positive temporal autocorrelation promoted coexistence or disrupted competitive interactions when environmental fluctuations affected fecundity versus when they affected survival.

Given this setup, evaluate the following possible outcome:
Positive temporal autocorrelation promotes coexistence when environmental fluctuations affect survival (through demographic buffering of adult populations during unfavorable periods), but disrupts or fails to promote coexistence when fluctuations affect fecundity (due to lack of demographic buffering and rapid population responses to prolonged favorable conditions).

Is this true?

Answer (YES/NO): NO